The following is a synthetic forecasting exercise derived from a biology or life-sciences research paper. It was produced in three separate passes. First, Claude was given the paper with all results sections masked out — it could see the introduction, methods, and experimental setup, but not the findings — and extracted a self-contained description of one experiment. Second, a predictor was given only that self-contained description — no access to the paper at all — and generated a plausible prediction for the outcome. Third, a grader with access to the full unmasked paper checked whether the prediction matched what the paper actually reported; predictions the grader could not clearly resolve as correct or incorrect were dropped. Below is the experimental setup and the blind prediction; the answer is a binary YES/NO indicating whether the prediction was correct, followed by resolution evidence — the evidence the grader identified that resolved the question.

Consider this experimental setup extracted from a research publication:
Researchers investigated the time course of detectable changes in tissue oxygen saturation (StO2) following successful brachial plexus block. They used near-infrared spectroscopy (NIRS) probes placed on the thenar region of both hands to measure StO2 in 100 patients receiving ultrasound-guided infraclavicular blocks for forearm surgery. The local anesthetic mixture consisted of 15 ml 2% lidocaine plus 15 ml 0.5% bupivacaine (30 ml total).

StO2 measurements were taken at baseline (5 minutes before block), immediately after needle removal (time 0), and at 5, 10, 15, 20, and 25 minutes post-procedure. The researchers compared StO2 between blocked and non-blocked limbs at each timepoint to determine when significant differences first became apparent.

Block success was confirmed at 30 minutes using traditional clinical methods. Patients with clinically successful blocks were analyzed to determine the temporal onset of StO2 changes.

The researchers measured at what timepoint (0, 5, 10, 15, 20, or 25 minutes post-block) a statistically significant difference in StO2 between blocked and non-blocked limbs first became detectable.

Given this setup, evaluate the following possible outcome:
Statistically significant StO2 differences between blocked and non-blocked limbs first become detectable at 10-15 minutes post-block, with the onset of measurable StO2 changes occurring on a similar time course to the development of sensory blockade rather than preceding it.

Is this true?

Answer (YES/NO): NO